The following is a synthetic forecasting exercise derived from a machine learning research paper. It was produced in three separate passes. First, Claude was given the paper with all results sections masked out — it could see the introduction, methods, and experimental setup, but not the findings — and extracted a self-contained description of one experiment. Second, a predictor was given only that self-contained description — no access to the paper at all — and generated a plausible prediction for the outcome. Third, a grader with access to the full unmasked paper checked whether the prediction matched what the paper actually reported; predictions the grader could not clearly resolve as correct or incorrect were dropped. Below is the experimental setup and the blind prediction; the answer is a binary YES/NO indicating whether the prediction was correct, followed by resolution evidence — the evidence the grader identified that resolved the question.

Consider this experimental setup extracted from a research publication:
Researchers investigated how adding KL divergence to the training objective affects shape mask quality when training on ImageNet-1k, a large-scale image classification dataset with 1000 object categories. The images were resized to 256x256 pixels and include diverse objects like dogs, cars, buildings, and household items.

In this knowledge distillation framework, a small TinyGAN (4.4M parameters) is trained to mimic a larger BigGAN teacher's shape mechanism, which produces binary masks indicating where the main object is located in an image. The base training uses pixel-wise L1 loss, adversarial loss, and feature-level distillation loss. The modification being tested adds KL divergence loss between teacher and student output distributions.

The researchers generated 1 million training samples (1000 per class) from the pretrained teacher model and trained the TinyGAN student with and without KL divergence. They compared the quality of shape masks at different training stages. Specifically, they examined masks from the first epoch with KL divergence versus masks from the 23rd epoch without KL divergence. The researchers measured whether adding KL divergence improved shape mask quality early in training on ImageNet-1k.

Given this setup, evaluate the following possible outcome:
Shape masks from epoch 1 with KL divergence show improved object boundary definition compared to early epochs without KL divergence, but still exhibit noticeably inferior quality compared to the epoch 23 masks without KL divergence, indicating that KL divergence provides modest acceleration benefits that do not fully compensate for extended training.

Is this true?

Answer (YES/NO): NO